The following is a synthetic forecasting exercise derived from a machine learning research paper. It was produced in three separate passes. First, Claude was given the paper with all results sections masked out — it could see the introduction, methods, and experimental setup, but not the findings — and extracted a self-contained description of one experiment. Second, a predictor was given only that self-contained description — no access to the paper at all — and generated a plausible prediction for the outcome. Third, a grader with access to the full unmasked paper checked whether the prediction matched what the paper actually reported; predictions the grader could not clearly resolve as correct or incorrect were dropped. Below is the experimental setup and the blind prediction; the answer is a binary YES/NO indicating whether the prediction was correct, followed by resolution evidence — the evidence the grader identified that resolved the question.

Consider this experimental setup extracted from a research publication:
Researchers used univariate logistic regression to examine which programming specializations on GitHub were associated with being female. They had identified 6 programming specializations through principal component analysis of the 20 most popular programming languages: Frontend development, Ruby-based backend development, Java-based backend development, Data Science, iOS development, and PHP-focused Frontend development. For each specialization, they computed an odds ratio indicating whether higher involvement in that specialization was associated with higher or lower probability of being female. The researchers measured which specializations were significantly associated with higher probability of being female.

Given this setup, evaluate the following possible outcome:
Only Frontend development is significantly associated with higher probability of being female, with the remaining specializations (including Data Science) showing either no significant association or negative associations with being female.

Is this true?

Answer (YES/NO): NO